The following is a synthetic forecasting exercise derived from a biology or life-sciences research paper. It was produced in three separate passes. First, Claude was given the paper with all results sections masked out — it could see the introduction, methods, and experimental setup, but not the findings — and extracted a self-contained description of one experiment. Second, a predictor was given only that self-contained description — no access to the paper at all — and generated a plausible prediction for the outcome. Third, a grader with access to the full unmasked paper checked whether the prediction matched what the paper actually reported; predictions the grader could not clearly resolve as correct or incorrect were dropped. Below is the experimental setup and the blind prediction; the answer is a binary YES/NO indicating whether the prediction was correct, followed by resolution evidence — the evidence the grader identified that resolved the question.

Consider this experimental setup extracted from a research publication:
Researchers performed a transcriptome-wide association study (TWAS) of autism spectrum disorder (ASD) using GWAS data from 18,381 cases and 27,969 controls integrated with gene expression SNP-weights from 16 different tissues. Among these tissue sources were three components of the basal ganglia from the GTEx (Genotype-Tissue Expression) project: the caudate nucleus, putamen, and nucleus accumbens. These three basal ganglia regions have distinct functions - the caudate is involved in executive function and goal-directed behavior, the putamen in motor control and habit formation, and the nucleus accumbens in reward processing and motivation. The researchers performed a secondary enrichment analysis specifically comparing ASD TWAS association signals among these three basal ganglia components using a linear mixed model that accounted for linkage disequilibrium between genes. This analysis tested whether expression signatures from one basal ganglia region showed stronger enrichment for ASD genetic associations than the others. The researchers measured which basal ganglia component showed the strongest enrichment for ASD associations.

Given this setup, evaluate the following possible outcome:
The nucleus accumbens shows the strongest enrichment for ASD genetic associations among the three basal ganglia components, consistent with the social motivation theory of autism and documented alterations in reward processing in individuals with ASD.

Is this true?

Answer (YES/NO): NO